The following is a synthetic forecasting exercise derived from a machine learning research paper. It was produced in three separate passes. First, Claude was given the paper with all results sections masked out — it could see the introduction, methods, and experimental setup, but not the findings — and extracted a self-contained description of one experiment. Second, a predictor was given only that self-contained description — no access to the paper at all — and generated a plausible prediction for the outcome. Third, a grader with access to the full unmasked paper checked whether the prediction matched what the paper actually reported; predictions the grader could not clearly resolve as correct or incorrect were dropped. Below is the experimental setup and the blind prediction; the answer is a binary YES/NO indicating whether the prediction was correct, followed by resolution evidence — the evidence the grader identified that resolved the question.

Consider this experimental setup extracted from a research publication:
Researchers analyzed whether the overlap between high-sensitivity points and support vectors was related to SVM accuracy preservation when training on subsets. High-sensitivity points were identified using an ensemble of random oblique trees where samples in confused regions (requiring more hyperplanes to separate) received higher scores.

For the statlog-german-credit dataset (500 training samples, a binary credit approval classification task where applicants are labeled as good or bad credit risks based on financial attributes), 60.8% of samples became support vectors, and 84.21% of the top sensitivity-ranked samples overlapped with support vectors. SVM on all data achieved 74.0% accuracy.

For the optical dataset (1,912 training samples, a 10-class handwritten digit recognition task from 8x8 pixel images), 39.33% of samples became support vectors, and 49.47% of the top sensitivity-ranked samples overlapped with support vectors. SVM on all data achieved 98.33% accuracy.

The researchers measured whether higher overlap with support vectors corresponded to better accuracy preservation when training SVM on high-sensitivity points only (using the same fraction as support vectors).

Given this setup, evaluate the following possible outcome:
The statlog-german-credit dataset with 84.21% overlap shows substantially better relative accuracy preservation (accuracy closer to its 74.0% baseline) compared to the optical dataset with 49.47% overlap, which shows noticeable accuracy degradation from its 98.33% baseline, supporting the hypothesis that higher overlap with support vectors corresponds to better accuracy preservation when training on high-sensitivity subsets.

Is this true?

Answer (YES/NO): YES